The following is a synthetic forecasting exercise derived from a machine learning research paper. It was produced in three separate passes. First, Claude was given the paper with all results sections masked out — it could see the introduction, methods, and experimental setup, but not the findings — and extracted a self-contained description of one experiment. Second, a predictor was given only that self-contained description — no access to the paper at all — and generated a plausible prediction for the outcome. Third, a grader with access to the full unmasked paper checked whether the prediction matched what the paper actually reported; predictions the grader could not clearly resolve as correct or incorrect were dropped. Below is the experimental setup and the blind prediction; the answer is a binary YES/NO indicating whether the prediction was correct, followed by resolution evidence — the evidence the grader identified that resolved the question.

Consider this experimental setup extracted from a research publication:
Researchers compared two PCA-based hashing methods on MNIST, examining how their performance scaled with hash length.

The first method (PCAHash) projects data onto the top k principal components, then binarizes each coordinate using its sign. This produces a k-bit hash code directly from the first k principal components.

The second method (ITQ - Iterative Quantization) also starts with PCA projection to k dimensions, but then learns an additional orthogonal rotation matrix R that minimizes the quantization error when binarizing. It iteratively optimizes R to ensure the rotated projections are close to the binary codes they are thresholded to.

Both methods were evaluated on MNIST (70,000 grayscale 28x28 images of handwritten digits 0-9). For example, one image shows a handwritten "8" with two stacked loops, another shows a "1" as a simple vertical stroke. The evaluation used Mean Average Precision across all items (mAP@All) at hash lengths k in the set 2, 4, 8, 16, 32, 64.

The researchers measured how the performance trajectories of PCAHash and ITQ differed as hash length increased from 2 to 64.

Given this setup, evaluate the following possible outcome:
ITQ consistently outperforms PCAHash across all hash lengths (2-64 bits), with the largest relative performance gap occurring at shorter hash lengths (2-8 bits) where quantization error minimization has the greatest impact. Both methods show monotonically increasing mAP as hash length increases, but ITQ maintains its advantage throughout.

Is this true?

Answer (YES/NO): NO